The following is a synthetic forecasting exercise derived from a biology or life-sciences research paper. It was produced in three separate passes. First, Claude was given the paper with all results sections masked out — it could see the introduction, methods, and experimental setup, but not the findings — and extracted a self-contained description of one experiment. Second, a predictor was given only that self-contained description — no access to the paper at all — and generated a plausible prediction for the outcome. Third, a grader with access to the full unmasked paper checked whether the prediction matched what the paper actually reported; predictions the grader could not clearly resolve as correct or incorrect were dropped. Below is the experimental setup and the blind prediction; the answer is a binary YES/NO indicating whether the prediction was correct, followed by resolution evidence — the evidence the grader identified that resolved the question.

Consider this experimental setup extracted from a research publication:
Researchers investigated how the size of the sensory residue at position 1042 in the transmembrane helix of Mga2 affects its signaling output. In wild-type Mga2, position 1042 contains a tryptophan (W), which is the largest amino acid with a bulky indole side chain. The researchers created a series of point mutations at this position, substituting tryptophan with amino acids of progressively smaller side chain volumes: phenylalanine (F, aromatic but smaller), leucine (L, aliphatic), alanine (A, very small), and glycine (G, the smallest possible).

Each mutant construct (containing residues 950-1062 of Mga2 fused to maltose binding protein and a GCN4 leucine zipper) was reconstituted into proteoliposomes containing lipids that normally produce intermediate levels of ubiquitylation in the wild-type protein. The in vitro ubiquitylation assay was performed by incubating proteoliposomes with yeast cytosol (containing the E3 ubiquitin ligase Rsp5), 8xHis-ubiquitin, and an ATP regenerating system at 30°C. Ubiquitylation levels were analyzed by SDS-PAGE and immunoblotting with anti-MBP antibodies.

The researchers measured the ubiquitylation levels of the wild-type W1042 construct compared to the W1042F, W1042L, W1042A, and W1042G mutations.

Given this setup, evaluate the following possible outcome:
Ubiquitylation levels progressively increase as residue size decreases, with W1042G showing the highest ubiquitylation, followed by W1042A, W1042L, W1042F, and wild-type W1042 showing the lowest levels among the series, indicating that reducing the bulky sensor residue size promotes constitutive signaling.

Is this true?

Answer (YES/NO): NO